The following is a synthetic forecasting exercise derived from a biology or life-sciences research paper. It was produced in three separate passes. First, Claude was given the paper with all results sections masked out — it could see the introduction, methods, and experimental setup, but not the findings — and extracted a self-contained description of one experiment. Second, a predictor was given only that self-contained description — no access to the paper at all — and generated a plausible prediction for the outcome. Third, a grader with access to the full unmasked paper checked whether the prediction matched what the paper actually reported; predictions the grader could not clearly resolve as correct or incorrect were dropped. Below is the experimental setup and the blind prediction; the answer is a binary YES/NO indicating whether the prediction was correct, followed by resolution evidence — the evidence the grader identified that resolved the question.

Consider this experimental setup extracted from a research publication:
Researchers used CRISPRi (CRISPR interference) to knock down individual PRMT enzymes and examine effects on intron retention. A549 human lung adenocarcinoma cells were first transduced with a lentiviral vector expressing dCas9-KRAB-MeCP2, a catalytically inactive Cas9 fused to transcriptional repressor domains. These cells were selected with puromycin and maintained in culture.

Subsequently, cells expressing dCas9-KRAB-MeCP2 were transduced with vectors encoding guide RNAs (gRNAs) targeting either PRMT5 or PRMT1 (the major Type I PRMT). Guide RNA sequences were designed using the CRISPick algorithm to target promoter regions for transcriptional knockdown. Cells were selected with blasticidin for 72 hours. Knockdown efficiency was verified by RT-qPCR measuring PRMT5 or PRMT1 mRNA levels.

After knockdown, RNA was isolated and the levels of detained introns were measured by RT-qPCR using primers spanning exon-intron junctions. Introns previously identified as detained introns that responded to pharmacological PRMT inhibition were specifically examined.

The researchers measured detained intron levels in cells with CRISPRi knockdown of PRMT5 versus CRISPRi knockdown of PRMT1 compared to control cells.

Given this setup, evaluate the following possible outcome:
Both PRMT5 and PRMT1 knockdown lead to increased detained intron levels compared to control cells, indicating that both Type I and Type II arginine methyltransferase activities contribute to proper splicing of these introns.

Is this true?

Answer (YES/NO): NO